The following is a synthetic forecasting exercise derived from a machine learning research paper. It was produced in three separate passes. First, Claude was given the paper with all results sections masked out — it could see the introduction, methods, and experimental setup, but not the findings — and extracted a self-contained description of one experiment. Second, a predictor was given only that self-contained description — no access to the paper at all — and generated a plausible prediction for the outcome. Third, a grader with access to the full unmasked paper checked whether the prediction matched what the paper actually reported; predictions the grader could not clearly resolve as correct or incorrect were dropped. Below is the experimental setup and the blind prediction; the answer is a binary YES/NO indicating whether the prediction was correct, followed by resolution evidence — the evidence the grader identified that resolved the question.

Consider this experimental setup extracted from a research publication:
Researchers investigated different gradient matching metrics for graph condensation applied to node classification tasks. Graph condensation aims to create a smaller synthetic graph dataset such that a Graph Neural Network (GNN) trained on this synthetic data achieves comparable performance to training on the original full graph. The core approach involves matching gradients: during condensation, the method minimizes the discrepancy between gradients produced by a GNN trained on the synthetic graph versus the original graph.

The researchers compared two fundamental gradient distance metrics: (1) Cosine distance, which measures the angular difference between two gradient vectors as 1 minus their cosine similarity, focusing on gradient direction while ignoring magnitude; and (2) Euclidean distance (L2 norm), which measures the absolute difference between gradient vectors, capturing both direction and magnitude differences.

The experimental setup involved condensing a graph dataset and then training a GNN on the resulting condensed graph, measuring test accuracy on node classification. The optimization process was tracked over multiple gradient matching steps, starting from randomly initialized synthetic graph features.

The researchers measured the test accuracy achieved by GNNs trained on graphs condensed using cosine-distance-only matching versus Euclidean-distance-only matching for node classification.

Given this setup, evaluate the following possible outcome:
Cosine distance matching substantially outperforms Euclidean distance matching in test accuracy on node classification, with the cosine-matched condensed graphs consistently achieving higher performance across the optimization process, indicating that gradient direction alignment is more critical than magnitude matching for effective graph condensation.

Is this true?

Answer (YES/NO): NO